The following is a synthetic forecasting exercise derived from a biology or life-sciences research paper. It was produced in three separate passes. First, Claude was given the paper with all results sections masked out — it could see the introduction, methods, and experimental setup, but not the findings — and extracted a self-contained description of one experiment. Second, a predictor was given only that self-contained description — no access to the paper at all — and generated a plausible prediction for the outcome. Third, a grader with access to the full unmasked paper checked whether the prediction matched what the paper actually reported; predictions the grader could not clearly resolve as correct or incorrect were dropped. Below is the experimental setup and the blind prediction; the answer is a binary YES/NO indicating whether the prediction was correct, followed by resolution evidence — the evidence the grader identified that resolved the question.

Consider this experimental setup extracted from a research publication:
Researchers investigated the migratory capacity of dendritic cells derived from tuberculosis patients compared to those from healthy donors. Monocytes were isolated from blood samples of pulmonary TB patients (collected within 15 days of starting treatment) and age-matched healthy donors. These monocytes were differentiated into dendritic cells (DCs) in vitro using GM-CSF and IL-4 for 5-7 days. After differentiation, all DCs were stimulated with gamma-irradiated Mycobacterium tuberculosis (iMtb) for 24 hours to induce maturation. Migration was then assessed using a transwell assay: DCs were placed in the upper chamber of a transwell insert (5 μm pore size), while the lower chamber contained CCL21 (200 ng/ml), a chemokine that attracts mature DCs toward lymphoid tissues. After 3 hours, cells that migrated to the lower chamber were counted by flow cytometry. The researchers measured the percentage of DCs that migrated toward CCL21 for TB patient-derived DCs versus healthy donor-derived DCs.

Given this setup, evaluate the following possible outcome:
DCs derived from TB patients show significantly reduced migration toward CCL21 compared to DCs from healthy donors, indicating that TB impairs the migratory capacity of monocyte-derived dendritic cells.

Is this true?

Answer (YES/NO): YES